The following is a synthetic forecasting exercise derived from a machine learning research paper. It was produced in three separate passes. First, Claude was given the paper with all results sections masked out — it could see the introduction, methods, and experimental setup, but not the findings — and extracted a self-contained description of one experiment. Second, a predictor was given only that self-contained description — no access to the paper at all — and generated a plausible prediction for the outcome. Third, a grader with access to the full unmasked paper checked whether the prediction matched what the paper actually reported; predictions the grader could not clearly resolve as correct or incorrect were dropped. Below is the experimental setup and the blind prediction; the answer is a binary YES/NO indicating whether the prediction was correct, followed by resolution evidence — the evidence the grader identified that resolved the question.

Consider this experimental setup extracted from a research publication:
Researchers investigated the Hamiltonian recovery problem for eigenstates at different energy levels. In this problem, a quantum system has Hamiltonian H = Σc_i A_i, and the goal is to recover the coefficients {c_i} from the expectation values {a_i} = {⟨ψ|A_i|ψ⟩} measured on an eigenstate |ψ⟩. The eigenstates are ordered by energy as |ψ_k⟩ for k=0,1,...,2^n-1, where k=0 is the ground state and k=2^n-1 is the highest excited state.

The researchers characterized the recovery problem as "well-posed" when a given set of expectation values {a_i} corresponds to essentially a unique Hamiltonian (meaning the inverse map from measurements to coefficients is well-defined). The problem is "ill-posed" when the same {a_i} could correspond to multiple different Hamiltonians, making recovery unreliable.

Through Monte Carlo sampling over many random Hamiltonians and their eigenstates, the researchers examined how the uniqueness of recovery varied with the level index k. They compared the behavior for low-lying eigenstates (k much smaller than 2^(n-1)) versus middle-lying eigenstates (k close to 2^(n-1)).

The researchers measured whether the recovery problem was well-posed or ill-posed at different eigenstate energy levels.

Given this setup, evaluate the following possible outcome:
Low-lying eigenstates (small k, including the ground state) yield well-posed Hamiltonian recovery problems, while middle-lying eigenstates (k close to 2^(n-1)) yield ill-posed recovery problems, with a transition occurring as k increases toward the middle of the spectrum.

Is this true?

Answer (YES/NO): YES